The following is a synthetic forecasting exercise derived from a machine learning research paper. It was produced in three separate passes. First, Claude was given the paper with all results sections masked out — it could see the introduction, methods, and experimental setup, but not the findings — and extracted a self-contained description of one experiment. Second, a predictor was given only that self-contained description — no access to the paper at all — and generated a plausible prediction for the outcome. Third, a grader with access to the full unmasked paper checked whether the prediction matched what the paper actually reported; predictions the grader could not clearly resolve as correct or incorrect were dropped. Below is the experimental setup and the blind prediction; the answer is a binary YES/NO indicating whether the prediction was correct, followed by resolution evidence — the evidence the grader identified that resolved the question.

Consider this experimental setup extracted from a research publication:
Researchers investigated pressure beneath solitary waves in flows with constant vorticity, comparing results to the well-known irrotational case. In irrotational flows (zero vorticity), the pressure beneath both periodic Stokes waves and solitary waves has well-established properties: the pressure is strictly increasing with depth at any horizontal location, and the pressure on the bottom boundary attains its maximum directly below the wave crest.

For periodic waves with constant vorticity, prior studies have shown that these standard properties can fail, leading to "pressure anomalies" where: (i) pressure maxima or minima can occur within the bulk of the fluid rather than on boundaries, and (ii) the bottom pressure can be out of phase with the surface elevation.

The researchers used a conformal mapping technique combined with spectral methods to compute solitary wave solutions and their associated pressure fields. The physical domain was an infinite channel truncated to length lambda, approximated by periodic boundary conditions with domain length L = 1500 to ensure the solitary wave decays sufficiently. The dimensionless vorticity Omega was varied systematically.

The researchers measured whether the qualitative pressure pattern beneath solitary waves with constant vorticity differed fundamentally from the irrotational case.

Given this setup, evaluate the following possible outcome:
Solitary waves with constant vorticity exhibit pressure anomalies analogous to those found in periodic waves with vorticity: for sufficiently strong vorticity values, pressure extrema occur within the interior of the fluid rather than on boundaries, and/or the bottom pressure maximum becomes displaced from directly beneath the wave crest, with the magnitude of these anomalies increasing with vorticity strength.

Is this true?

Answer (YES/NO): YES